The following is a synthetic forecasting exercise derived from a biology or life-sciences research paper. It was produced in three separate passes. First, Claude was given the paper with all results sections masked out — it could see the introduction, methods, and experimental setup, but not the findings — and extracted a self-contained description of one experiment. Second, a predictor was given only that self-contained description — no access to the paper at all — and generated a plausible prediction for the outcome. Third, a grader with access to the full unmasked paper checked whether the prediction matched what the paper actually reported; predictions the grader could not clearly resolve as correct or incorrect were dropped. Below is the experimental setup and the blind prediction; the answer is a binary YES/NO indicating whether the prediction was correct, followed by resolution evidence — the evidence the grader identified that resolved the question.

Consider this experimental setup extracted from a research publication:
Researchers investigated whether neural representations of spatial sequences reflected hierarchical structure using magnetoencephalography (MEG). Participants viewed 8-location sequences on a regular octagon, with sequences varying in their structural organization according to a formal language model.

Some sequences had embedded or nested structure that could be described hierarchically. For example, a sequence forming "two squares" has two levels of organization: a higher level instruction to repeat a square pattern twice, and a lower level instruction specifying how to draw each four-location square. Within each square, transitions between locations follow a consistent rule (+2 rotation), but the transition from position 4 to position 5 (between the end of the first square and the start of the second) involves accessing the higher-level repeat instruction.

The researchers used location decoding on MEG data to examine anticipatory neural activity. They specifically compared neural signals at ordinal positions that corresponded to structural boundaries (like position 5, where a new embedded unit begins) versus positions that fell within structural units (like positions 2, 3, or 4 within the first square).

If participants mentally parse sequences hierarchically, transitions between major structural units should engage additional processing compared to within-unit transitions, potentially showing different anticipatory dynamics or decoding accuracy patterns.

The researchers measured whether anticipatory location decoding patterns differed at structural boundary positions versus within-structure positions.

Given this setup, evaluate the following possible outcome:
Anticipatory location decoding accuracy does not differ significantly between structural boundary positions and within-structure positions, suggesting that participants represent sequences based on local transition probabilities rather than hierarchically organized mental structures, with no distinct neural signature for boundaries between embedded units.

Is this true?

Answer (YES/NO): NO